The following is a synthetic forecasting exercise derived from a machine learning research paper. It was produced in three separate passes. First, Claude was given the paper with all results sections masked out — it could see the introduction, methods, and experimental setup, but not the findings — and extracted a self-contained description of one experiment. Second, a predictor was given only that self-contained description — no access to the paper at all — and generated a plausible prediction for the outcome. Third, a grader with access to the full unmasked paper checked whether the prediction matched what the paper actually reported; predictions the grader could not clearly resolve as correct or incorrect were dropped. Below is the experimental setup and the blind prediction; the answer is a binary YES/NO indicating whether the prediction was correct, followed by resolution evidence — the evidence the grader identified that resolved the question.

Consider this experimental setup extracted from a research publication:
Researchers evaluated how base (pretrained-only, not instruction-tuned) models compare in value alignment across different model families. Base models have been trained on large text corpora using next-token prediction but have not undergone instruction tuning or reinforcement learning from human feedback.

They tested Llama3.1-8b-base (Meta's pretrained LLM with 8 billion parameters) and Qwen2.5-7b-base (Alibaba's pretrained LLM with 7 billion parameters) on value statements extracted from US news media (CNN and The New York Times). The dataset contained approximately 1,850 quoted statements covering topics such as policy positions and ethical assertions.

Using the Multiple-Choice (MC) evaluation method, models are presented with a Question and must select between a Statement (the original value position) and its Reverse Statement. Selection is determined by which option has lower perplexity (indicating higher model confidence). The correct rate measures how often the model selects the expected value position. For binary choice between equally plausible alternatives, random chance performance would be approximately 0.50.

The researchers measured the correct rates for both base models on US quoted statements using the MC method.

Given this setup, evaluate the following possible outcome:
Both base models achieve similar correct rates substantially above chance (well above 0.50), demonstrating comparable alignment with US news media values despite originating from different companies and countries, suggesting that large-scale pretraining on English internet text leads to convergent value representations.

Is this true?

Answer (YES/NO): NO